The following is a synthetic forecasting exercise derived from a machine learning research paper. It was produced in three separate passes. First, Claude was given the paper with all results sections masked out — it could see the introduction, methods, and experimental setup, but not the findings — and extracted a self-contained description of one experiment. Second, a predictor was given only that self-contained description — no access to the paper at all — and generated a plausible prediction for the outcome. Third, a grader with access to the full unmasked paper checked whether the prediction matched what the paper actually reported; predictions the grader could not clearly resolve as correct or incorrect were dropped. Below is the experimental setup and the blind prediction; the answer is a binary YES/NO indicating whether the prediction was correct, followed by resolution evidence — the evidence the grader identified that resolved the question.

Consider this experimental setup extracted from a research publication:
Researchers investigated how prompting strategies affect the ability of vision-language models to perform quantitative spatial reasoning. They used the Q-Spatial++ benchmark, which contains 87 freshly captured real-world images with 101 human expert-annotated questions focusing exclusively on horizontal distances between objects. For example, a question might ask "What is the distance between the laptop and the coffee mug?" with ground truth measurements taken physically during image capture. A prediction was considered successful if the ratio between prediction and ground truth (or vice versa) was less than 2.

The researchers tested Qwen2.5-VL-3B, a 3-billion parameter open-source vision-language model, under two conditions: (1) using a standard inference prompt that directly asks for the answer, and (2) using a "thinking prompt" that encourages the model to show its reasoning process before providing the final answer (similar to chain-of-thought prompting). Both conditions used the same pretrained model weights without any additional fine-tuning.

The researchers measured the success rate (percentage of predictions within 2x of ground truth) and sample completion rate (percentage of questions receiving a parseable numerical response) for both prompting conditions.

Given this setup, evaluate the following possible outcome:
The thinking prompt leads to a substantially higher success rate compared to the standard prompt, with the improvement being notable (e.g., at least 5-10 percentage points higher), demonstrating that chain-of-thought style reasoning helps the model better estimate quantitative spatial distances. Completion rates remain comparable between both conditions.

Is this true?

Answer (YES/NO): NO